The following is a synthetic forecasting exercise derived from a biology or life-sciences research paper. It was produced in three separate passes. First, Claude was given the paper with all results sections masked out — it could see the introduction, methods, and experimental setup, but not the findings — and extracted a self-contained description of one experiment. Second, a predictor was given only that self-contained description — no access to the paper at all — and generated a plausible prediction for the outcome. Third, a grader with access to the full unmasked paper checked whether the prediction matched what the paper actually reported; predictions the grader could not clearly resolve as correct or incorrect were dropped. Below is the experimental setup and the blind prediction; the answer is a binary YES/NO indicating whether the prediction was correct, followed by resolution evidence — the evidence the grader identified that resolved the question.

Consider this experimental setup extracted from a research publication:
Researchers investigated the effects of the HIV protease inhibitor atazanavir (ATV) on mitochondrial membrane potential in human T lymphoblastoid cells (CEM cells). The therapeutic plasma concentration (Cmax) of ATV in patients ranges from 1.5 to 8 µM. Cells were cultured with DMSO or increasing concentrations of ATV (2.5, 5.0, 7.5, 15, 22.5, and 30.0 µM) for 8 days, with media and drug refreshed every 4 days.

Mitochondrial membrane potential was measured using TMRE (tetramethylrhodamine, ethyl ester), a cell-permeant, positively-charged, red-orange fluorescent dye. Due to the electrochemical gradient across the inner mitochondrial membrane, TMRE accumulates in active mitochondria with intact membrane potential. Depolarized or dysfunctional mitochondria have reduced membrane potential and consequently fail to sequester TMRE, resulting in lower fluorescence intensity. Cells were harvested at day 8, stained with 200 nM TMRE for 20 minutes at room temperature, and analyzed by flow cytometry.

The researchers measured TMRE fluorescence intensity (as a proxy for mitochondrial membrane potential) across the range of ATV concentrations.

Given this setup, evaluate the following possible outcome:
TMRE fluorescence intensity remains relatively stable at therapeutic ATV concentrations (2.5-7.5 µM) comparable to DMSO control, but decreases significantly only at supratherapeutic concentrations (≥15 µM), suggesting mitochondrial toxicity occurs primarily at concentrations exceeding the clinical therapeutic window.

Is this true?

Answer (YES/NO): NO